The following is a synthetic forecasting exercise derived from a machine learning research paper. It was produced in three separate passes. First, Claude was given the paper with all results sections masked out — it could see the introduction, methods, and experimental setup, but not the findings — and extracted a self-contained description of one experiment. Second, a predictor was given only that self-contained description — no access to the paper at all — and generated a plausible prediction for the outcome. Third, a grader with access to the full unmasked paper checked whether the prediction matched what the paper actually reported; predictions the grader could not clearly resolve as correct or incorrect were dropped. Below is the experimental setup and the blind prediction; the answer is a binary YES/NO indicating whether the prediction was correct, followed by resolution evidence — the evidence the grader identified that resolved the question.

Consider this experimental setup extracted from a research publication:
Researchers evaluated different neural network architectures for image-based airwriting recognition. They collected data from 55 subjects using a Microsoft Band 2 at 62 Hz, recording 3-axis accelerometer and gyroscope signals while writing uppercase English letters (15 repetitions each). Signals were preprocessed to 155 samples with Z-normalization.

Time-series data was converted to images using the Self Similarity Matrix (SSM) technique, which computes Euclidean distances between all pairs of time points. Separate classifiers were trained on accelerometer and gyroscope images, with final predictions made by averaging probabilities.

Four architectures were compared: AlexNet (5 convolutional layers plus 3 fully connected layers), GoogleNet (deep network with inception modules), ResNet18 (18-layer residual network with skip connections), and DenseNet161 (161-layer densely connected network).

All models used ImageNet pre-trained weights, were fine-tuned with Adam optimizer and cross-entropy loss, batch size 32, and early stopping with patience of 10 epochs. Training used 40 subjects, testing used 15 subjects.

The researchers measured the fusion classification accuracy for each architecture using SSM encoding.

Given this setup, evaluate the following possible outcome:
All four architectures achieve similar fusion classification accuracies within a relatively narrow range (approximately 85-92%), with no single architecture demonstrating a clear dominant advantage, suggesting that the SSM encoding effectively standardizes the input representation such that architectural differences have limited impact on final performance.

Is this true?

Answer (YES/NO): NO